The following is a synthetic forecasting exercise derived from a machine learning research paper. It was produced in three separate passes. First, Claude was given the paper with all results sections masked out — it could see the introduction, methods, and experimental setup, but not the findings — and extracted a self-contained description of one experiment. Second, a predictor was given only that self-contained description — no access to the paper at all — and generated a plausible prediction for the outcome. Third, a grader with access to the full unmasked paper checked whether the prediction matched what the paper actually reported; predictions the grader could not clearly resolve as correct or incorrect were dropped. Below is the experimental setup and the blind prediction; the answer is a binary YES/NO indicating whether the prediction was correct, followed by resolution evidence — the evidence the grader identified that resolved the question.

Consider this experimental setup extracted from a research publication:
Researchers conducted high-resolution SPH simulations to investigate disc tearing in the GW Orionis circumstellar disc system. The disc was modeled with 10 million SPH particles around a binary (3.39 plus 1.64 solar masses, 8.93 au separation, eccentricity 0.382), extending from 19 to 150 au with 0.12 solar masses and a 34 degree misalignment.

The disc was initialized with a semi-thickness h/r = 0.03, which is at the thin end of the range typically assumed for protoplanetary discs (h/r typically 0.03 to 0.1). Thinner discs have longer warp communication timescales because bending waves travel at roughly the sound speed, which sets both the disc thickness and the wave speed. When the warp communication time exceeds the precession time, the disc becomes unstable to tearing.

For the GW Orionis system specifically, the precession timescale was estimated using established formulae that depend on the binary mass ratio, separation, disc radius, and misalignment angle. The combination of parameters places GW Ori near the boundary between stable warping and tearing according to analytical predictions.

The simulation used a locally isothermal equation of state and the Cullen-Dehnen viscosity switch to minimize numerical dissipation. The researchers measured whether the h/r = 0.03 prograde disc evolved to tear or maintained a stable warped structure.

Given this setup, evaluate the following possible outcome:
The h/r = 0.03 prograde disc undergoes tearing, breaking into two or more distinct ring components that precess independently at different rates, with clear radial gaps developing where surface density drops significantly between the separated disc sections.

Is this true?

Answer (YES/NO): YES